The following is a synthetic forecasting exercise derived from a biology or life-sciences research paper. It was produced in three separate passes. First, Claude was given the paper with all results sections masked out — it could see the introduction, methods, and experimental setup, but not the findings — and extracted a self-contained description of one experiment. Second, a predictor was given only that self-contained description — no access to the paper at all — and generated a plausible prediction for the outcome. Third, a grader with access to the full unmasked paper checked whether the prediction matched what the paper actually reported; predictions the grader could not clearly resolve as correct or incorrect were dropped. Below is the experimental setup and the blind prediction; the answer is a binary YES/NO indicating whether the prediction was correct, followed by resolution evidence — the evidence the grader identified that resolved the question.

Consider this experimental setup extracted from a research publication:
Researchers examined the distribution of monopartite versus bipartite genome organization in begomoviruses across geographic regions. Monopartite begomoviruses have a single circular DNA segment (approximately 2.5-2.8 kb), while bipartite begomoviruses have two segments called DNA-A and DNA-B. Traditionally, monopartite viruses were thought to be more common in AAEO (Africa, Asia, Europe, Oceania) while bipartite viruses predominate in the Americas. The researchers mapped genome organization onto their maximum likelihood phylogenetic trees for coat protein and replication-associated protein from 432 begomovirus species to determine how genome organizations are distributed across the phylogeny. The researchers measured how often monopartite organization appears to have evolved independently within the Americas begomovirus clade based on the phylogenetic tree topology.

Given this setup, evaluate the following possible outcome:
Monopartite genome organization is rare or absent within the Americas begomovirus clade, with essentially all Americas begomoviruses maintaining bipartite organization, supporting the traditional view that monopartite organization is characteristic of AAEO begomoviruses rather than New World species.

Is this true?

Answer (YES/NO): NO